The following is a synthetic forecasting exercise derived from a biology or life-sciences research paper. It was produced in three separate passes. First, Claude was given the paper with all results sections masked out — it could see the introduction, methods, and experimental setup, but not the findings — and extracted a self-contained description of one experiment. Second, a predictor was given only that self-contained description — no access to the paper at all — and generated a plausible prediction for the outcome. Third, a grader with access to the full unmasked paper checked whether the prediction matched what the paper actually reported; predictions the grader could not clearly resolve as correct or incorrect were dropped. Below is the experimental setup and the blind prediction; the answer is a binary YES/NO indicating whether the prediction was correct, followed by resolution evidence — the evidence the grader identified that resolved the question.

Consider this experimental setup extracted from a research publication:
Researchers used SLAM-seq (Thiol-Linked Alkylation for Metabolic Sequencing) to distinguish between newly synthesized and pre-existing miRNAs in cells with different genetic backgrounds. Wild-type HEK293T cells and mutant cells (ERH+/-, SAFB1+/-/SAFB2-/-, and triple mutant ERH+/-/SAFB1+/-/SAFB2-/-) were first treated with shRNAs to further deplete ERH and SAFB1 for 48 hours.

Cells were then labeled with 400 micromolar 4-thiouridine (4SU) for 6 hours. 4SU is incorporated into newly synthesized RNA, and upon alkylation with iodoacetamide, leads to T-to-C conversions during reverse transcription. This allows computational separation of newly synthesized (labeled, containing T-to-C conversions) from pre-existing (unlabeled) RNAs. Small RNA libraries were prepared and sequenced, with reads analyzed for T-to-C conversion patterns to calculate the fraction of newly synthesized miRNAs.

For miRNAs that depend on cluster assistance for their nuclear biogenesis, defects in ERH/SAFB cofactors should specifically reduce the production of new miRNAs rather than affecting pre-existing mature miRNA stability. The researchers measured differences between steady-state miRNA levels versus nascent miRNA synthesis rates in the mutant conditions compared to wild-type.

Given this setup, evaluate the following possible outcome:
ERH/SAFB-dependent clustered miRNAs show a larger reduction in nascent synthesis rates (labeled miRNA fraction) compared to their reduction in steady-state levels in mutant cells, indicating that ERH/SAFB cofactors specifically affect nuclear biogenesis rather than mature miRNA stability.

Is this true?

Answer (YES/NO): NO